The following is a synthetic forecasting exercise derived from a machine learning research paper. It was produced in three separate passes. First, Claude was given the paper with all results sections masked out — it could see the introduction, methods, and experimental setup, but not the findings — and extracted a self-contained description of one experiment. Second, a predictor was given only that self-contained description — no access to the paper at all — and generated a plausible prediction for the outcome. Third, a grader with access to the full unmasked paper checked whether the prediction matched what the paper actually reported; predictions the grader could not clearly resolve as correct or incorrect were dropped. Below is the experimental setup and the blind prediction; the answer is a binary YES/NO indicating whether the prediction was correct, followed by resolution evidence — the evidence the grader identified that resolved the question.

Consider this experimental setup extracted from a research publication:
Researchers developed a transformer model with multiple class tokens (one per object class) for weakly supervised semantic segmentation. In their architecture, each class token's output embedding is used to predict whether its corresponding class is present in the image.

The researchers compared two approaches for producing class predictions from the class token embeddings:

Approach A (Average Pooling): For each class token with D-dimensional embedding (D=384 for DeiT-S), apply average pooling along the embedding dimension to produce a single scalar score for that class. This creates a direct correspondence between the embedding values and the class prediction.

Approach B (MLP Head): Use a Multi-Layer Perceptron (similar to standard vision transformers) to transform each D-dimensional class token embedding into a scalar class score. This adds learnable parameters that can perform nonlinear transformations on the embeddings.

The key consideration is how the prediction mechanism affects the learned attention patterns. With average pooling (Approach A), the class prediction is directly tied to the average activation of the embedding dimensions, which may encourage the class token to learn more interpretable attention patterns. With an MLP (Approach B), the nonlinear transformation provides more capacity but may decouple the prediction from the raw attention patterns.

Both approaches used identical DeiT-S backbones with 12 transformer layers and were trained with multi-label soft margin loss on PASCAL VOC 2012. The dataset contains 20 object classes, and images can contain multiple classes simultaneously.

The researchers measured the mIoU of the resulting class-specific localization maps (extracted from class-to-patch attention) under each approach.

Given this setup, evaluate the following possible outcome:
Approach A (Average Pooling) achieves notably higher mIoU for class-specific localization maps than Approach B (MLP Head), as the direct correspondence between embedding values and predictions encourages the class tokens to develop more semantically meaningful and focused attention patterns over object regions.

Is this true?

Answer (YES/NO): YES